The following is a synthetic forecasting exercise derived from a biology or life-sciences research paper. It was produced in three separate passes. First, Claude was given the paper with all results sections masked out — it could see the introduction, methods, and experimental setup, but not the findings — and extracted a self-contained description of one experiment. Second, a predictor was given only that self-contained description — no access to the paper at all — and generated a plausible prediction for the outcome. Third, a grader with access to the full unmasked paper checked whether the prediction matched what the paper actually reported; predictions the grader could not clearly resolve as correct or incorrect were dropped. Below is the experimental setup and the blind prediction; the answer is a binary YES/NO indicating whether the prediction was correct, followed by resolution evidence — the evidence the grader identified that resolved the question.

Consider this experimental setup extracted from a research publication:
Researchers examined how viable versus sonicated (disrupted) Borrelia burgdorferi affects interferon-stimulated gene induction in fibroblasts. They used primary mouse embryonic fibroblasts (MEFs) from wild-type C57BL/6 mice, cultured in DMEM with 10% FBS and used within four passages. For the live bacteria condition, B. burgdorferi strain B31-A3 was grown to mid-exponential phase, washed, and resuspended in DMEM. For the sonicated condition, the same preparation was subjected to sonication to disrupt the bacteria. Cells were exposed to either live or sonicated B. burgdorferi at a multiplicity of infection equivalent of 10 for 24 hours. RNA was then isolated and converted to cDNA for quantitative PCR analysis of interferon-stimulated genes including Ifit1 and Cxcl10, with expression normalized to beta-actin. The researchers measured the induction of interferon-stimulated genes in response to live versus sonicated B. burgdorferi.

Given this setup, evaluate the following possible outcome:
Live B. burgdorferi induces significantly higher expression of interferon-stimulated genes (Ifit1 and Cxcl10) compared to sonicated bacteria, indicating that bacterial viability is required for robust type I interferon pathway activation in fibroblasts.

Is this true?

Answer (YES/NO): YES